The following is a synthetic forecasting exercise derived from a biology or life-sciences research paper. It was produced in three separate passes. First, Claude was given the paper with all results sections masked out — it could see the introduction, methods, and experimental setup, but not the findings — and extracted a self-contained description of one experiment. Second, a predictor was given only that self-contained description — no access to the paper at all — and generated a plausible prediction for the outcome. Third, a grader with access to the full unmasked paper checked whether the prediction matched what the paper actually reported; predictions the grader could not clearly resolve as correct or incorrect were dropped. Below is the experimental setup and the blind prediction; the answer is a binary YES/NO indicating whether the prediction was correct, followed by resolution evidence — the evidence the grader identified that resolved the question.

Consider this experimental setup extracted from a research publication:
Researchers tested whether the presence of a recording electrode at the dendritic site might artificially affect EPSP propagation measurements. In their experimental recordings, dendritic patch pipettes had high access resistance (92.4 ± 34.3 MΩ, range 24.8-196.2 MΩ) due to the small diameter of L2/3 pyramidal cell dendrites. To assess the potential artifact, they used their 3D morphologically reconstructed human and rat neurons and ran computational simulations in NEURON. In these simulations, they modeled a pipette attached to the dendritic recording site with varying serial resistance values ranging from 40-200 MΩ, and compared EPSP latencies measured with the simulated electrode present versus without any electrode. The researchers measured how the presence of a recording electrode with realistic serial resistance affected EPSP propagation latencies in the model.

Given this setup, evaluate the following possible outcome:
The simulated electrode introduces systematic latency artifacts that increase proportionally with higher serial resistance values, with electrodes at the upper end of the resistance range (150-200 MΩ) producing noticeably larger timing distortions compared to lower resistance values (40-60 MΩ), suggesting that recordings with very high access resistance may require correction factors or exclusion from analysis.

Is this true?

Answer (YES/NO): NO